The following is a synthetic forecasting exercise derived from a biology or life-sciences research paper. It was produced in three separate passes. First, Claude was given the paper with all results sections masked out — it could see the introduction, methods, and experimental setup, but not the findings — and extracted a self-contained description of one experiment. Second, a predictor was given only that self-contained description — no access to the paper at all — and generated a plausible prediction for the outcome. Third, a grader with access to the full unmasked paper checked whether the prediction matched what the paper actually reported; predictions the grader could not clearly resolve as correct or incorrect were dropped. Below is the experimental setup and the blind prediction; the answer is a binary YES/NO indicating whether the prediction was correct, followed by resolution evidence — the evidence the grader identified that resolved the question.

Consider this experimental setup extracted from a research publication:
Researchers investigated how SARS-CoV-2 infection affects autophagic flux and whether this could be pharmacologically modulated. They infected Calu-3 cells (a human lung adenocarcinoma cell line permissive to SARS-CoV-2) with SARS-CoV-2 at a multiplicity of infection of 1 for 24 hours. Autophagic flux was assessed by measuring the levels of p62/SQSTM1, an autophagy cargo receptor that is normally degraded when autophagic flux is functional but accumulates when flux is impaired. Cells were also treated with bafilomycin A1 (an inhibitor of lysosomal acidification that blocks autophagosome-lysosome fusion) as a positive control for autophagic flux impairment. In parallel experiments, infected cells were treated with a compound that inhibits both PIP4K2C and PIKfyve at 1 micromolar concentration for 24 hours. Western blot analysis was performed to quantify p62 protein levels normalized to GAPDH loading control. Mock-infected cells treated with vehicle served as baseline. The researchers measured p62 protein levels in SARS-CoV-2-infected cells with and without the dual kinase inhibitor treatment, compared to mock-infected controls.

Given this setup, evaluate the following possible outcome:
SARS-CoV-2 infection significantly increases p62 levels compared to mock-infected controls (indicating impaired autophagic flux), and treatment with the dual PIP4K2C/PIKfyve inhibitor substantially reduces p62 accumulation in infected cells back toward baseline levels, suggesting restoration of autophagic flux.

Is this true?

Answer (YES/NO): YES